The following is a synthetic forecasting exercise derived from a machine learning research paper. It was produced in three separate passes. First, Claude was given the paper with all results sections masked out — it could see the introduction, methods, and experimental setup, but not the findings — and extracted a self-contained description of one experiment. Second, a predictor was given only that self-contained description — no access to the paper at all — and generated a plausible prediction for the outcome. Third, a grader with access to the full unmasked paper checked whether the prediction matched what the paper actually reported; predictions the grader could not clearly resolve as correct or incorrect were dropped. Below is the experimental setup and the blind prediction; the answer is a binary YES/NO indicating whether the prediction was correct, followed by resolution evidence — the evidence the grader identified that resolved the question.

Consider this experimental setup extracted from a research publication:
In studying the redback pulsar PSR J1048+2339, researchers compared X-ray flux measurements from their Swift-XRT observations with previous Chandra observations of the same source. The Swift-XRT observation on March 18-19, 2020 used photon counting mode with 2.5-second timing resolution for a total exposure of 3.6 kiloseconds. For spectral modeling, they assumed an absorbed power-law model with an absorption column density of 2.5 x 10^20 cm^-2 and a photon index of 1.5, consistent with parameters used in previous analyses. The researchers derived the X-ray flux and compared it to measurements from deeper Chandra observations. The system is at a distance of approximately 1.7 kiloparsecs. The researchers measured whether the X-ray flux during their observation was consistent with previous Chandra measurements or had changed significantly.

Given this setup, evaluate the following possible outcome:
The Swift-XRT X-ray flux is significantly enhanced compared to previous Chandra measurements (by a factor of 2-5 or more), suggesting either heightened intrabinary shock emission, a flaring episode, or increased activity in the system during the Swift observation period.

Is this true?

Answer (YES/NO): NO